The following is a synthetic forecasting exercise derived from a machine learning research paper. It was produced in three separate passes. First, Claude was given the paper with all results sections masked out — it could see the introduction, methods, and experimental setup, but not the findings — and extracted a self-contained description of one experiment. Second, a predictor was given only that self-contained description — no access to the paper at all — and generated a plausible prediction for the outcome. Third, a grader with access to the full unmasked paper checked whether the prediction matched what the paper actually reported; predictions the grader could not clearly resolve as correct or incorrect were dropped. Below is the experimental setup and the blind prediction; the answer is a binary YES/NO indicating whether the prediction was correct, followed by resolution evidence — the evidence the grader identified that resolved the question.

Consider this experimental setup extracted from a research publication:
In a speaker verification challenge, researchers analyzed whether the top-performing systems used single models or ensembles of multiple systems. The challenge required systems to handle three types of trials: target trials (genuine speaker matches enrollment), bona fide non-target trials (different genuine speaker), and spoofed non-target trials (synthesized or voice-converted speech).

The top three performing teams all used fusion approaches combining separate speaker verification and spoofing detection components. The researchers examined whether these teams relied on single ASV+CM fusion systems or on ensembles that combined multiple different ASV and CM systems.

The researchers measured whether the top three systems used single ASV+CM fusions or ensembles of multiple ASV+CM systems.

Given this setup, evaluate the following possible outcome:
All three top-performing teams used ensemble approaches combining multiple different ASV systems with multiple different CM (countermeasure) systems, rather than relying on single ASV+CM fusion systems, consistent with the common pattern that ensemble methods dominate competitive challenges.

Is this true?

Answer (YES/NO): YES